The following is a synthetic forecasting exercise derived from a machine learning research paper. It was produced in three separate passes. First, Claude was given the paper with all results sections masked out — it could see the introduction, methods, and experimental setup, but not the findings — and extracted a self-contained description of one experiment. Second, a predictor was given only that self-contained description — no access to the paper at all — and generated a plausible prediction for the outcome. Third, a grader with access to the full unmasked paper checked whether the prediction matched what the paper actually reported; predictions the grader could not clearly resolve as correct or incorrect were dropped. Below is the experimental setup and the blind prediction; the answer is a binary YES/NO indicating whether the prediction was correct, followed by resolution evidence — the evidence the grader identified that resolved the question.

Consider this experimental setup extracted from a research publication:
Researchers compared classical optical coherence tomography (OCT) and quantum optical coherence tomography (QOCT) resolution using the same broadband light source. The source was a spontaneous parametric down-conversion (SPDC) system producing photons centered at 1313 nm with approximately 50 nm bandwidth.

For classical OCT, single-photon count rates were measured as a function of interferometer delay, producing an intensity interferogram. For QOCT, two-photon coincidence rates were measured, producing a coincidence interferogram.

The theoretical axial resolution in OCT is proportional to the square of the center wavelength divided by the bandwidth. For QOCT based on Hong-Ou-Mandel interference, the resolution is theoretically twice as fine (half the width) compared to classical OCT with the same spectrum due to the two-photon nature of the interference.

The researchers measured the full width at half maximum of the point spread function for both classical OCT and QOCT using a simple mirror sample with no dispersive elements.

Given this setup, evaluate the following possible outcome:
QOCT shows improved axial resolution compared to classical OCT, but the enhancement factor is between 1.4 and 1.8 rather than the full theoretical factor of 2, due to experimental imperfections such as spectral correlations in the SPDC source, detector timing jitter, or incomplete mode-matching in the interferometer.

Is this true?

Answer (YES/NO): NO